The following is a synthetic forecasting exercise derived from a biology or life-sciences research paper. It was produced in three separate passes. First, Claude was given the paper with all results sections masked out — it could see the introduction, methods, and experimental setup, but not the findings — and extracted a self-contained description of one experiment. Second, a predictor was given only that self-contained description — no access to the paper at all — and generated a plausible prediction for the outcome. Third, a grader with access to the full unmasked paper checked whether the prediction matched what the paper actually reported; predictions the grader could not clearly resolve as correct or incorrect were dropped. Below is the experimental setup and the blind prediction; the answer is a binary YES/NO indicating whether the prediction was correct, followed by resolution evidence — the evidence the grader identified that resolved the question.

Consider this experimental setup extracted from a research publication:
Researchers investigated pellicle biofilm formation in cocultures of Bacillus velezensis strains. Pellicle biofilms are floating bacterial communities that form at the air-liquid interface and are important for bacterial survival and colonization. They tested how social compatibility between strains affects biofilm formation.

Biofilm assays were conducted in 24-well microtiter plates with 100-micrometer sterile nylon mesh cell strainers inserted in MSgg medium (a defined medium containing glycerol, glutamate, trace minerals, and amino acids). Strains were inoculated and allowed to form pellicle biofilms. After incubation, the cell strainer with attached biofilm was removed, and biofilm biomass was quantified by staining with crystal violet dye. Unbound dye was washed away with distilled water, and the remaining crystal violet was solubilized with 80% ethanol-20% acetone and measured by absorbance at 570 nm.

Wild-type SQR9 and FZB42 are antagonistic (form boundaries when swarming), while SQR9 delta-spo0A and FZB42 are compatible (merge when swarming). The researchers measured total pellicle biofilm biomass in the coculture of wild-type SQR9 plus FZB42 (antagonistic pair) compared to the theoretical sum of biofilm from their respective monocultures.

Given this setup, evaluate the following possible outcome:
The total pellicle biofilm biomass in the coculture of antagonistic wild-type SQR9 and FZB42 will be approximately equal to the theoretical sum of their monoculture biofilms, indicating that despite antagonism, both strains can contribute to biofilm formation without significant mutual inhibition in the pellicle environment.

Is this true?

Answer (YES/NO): NO